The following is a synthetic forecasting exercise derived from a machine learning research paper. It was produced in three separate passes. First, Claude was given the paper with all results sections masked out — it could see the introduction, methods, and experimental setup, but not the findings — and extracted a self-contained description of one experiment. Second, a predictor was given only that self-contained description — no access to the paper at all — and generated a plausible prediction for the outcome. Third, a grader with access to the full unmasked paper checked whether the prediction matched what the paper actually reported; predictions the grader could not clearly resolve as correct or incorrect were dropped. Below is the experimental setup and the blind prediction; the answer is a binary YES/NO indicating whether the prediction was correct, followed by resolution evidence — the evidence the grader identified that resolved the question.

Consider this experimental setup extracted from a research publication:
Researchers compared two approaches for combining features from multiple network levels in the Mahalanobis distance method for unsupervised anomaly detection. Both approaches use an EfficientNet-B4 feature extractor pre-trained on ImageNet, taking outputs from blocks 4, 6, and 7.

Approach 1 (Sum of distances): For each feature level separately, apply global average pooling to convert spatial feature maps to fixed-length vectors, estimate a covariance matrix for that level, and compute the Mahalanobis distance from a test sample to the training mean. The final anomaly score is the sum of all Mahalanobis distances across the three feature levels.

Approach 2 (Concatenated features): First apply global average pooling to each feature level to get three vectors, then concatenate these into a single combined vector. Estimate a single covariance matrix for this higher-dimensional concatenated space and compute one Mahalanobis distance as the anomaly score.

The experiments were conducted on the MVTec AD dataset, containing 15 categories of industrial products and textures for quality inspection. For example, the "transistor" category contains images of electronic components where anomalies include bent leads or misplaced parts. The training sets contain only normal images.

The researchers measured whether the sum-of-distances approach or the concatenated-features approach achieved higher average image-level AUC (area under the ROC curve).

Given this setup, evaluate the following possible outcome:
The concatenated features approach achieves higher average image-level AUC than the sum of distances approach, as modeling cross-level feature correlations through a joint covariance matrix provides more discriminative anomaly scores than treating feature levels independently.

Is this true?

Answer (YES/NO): NO